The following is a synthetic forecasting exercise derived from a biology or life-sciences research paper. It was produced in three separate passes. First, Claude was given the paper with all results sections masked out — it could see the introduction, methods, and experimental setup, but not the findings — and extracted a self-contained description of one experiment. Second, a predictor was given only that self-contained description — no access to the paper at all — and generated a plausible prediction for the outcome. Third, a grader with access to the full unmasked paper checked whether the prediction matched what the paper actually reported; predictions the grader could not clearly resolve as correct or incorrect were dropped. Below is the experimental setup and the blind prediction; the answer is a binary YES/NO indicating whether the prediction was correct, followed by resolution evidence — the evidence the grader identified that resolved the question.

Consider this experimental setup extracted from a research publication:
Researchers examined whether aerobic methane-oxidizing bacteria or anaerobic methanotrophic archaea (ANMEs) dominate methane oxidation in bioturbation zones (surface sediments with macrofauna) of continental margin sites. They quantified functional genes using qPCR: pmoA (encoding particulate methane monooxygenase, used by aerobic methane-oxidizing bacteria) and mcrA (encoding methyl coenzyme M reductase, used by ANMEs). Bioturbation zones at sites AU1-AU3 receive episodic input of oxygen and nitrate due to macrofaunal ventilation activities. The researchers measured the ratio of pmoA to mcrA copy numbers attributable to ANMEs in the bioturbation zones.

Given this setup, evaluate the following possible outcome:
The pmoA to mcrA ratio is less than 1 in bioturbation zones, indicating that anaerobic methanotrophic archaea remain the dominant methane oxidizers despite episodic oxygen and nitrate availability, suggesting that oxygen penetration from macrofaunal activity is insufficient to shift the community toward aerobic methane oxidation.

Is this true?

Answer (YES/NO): NO